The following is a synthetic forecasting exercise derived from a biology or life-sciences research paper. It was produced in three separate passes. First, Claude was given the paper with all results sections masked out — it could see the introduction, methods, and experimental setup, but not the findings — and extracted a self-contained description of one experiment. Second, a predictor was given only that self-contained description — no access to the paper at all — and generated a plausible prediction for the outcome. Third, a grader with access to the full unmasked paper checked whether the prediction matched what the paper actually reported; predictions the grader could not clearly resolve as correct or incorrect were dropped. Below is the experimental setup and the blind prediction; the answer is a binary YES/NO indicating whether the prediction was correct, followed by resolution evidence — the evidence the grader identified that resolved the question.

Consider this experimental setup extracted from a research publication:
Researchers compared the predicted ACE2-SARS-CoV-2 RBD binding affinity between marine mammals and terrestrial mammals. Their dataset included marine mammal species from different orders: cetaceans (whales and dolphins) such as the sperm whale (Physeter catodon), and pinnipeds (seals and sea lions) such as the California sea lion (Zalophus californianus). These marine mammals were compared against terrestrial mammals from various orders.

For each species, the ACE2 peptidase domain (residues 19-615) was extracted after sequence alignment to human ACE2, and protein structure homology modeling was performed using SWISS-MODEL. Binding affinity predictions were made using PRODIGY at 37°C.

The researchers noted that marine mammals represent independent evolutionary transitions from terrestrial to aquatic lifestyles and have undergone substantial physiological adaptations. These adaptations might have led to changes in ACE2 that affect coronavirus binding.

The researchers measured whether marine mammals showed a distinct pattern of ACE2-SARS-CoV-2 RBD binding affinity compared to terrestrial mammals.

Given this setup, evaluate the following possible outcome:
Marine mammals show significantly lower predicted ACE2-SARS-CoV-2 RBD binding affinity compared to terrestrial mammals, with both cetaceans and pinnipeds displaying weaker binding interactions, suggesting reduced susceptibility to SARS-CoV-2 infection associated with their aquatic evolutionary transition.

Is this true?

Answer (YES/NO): NO